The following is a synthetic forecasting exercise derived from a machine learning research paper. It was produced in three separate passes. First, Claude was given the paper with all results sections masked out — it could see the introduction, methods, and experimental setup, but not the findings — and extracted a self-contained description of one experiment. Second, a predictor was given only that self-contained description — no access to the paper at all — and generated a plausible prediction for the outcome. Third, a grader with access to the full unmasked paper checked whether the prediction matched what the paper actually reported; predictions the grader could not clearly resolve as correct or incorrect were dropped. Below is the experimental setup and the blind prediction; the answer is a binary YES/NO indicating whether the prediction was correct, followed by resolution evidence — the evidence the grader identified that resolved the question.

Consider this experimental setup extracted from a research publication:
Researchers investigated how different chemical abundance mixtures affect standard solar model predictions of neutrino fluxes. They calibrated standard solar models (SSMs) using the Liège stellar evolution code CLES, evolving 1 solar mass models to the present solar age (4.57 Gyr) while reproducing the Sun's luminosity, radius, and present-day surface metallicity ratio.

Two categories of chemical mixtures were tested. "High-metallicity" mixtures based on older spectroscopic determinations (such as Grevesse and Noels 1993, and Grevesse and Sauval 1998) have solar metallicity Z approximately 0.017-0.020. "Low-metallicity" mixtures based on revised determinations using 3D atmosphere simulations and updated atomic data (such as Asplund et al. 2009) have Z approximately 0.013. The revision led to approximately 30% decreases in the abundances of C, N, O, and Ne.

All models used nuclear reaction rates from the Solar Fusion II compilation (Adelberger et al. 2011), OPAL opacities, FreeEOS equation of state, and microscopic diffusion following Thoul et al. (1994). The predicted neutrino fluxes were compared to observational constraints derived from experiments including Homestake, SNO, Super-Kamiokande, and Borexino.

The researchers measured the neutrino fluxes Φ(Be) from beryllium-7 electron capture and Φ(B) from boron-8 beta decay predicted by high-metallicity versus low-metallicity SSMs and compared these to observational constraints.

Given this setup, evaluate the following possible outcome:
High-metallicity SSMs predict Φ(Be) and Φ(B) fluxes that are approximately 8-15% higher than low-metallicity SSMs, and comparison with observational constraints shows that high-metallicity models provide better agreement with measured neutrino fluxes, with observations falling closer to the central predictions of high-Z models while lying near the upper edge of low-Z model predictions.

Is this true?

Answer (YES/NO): NO